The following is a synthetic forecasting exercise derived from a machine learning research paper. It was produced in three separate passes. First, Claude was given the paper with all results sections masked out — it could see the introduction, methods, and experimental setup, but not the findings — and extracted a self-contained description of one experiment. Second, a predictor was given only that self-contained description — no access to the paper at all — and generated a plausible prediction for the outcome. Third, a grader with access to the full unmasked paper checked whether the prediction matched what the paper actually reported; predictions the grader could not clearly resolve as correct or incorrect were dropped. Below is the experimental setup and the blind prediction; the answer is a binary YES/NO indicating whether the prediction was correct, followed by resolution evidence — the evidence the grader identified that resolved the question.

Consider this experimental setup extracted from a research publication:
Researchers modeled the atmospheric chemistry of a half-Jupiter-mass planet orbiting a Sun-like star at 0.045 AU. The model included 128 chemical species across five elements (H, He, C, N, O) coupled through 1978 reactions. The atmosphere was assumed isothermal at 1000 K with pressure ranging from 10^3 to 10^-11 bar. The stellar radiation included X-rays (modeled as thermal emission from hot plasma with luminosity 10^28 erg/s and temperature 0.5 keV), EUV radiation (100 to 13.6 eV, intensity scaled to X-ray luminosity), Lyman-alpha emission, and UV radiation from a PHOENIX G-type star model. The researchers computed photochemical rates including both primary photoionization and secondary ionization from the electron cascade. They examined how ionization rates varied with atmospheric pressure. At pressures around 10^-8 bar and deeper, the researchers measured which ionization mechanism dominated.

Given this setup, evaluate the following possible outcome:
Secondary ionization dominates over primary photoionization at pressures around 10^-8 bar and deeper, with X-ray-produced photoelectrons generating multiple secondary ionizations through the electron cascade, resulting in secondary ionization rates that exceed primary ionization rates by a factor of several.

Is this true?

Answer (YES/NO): NO